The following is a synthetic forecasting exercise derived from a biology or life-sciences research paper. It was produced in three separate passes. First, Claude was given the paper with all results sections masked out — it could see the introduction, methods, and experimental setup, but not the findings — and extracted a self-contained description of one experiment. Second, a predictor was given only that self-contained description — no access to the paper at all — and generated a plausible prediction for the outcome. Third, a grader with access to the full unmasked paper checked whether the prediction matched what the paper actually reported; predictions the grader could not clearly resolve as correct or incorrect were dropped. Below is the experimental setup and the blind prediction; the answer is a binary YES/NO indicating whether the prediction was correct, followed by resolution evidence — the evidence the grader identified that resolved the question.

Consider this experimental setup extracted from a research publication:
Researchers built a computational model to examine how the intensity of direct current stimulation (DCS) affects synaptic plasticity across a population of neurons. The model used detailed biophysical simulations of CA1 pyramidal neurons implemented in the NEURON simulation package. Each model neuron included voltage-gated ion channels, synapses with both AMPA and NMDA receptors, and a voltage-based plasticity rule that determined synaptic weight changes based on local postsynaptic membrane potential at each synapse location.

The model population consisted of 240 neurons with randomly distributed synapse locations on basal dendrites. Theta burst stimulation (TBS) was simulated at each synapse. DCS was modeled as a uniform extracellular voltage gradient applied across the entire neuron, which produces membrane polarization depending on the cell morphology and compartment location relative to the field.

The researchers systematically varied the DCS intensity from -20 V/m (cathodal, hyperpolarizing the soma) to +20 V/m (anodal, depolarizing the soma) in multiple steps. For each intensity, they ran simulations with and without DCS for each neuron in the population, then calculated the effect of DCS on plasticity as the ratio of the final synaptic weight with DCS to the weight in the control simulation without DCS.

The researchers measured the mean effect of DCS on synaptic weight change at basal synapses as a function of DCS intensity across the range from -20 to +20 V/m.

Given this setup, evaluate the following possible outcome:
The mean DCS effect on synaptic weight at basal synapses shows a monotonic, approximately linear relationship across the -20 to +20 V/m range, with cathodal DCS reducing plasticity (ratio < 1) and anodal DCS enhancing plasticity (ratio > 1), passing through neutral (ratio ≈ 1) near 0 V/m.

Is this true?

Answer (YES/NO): NO